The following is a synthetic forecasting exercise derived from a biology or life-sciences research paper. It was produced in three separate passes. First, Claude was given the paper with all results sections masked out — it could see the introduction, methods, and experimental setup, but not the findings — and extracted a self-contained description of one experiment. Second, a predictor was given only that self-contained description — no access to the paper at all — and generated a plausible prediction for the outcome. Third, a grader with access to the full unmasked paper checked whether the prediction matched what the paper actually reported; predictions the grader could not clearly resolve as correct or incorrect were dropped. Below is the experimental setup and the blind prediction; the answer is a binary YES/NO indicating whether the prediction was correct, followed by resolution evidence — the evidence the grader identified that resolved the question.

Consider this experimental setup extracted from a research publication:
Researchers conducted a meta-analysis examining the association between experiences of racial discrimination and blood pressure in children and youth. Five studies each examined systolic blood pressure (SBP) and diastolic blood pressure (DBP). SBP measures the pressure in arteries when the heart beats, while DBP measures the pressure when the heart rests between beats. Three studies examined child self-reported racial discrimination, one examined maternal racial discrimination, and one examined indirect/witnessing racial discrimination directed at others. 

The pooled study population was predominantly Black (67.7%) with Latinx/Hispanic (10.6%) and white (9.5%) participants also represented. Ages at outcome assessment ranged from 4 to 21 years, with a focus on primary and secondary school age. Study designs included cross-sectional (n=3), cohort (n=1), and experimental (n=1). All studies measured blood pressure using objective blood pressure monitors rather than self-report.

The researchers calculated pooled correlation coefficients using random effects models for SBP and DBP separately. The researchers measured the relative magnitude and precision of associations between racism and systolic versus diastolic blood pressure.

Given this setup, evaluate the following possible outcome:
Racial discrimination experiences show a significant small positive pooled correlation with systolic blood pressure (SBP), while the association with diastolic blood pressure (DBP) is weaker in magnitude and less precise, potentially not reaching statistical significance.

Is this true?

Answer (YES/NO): YES